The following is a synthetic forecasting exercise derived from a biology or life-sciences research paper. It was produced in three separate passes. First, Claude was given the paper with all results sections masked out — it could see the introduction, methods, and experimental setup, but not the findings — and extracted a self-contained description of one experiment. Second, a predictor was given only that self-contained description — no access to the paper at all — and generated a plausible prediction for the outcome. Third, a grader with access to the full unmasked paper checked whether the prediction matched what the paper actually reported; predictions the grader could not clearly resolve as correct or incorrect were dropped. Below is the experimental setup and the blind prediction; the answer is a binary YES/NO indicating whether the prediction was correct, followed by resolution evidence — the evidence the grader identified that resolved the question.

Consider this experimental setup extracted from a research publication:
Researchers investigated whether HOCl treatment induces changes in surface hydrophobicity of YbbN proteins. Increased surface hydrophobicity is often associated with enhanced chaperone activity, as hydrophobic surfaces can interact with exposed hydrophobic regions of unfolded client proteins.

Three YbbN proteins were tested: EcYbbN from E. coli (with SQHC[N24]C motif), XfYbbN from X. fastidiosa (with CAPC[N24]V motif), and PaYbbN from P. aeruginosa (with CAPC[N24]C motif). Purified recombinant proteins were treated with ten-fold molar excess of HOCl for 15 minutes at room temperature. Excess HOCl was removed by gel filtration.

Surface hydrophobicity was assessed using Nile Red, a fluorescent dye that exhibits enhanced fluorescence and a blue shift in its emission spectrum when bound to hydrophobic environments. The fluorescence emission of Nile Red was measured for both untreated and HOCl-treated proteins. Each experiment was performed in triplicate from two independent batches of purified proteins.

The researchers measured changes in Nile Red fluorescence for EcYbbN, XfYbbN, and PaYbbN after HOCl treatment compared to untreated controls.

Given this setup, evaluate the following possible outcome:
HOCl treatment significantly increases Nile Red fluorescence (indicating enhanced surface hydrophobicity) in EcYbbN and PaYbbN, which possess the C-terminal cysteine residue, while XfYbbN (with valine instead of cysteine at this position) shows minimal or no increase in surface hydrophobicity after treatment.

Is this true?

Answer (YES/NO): NO